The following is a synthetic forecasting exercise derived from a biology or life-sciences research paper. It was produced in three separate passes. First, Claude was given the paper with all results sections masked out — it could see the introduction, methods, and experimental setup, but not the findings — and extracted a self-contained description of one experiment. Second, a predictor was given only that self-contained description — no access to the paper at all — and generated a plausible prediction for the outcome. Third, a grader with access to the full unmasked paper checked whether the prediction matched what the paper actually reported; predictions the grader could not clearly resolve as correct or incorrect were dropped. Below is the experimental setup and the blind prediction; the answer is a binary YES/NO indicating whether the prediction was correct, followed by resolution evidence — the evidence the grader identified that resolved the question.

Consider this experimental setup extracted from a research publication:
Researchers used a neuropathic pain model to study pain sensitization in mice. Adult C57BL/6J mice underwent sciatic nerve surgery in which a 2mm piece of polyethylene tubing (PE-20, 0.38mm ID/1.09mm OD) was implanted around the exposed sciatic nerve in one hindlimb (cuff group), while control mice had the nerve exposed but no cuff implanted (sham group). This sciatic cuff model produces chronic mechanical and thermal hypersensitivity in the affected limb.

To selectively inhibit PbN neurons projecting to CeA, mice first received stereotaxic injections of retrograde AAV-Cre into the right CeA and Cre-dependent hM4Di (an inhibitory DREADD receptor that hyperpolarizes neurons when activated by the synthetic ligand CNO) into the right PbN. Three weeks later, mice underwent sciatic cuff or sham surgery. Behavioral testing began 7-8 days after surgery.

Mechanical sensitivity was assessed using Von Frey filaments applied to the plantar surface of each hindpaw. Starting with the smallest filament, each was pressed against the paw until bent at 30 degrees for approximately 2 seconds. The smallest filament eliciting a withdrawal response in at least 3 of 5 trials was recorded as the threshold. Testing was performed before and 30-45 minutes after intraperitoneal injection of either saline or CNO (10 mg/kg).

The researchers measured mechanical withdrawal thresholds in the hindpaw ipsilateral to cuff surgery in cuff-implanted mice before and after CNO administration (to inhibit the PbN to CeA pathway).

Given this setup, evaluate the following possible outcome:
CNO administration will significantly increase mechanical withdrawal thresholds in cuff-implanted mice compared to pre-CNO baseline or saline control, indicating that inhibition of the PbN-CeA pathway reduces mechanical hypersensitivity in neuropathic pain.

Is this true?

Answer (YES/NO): YES